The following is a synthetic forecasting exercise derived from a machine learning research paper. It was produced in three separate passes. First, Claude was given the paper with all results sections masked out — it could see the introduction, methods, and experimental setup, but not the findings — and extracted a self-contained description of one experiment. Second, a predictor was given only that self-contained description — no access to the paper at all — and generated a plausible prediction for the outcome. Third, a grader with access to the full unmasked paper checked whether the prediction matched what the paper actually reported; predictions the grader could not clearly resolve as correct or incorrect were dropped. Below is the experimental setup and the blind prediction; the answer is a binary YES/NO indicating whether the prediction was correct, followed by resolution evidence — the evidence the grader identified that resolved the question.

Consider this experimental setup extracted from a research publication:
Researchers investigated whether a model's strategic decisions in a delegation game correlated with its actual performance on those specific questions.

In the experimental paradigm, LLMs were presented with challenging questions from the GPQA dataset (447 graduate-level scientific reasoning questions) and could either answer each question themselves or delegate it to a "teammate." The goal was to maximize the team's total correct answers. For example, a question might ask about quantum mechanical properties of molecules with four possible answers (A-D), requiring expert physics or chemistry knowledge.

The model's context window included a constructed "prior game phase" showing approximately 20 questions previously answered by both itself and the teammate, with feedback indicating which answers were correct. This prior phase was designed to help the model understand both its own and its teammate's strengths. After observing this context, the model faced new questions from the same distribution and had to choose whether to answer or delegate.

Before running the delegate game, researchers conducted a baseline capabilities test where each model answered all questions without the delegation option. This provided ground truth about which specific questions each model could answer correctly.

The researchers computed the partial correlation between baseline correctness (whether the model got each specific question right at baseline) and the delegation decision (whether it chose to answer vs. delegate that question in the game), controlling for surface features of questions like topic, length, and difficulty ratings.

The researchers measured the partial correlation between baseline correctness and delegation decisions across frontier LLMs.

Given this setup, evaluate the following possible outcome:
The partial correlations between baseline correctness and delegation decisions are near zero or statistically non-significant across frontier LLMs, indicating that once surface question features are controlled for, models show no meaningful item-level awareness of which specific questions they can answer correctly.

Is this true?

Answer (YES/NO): NO